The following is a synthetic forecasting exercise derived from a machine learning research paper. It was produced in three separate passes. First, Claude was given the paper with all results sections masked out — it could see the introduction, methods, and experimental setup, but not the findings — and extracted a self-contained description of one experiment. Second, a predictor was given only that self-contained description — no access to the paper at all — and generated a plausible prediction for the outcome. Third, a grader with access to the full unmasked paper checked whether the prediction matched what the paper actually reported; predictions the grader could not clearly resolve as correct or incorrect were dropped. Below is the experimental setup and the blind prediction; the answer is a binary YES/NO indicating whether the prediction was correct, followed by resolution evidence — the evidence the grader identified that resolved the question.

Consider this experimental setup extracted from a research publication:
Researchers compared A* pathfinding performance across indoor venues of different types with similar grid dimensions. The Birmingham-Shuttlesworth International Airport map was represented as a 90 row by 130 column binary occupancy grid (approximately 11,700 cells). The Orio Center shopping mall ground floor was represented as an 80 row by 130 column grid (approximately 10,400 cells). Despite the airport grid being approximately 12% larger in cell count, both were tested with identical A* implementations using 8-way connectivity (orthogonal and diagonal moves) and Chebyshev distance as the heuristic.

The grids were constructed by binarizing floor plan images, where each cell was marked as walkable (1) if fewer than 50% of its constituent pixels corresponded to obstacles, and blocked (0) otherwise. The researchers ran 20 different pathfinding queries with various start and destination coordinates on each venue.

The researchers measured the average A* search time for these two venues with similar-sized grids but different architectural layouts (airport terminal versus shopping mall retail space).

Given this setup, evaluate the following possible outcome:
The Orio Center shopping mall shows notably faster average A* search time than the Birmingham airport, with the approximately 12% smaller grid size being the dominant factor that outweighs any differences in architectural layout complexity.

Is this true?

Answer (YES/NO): NO